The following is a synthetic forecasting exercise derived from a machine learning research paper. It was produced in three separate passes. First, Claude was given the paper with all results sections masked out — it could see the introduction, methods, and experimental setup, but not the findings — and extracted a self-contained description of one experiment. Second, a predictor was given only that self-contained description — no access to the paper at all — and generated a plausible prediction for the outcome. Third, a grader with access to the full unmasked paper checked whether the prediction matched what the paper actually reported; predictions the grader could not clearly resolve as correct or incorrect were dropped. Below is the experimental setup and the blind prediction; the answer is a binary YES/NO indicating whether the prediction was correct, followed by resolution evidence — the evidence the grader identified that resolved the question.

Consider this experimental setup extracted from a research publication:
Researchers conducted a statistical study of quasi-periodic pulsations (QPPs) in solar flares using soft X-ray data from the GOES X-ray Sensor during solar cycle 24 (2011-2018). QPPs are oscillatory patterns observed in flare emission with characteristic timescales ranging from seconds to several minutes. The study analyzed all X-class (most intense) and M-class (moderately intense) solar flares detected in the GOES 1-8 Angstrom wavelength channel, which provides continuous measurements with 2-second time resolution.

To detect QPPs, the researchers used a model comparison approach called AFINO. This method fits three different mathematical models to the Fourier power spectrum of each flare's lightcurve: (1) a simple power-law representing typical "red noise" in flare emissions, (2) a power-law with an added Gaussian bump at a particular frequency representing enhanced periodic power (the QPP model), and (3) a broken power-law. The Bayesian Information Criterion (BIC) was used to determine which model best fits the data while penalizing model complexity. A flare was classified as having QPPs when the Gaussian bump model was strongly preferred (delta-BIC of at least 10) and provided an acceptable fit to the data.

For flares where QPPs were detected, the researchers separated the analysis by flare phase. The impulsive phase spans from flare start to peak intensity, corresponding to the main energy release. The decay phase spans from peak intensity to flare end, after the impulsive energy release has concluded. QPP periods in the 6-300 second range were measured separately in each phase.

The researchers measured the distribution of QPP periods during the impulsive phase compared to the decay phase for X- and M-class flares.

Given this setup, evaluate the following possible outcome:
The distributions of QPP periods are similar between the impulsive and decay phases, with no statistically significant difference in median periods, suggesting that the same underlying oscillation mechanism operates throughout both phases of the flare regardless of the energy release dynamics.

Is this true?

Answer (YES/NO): NO